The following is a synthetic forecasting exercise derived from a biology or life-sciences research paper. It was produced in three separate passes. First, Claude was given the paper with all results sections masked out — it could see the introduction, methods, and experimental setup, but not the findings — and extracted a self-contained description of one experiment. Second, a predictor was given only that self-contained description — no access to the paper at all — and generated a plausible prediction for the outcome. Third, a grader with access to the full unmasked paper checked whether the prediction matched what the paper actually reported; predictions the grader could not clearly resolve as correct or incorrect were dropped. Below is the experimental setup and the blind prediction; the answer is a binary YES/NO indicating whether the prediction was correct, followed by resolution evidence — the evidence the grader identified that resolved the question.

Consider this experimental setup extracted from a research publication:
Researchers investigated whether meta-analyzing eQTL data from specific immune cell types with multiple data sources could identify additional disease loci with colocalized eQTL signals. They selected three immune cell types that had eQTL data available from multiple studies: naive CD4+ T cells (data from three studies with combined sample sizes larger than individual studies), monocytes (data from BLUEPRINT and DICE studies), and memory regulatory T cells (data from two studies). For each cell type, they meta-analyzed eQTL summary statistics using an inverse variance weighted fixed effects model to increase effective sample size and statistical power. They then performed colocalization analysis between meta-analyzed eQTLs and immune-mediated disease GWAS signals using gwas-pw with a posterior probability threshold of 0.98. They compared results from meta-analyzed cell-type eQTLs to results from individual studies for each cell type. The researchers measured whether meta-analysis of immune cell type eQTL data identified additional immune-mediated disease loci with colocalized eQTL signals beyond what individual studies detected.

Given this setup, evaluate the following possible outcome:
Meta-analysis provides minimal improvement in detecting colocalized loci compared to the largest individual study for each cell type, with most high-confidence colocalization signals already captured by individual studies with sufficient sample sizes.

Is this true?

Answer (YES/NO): NO